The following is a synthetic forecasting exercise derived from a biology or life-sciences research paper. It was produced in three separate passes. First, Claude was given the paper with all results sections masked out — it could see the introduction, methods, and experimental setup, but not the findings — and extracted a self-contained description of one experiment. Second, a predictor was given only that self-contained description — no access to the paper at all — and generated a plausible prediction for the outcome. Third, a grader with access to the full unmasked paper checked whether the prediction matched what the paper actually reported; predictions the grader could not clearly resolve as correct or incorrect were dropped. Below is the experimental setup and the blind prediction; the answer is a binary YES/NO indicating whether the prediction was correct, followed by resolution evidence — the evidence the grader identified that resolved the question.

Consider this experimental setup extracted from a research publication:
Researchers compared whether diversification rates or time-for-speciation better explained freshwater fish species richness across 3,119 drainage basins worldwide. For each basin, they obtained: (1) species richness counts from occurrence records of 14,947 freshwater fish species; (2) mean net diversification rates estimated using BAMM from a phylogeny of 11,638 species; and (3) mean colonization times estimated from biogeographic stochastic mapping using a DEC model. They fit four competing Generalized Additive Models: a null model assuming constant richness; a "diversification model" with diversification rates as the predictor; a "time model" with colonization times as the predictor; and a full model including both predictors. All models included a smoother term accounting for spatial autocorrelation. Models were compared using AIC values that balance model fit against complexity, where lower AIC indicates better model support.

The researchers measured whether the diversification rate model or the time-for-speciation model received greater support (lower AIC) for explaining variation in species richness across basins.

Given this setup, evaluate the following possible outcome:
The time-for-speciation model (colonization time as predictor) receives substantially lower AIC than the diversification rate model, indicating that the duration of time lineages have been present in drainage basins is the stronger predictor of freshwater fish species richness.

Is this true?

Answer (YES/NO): YES